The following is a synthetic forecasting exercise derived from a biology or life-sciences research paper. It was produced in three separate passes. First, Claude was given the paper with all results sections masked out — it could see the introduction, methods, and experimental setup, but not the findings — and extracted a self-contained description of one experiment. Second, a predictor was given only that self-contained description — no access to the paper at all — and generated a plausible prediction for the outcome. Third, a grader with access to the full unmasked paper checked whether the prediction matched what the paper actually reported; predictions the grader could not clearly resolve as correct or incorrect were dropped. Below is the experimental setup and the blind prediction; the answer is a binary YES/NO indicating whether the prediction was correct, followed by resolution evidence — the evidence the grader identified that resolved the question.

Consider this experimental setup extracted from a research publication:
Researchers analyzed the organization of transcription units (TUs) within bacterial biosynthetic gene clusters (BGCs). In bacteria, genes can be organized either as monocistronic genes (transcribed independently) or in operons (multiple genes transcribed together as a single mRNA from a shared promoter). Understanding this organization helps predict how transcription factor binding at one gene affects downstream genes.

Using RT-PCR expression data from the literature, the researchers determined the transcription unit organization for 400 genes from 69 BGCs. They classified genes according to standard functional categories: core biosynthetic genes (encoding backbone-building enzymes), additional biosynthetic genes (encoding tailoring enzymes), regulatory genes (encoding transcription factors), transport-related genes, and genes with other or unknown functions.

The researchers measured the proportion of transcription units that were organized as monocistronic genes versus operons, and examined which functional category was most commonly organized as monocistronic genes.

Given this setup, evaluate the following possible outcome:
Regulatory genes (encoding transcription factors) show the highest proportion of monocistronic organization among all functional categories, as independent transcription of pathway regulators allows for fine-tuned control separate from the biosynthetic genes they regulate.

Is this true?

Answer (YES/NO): YES